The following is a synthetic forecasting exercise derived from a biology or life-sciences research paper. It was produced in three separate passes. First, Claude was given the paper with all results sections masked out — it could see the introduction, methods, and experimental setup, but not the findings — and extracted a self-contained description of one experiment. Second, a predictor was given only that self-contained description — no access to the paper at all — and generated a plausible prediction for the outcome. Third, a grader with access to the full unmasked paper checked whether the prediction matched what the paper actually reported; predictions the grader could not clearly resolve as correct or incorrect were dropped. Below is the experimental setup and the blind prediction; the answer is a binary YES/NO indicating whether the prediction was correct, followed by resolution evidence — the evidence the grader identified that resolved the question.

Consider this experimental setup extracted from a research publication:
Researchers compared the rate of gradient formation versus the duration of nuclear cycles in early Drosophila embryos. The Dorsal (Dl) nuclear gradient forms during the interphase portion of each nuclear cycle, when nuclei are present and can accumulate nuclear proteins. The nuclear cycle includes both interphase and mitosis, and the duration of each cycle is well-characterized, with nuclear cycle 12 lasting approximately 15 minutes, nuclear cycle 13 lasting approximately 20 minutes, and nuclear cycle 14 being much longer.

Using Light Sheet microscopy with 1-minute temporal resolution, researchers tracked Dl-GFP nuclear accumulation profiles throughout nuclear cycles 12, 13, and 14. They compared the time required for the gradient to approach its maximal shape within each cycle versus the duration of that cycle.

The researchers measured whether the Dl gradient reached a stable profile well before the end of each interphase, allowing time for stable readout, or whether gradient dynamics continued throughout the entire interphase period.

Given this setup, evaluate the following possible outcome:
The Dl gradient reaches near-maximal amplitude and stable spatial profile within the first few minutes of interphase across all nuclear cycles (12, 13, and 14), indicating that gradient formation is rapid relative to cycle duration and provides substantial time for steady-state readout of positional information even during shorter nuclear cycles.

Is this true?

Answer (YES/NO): NO